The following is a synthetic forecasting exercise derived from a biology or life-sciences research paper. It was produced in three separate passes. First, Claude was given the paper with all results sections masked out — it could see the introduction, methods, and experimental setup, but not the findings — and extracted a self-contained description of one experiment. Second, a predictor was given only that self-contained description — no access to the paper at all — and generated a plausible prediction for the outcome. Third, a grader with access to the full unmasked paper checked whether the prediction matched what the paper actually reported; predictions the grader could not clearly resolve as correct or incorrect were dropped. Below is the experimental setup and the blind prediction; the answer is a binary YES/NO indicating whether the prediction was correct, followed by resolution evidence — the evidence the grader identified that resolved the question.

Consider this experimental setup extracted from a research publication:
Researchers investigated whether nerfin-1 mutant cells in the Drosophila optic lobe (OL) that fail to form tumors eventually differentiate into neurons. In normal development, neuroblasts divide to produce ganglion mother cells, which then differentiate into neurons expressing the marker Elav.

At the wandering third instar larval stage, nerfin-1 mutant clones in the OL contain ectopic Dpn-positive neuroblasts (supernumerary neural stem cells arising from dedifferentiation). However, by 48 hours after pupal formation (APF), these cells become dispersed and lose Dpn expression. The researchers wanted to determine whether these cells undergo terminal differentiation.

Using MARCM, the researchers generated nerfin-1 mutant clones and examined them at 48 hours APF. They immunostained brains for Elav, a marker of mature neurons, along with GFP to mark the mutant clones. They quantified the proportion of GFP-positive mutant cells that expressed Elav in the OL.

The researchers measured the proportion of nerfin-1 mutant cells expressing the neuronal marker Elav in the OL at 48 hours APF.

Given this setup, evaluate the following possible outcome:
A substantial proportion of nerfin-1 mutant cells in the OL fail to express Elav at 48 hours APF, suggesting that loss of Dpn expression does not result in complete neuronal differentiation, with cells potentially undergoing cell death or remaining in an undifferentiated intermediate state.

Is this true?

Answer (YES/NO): NO